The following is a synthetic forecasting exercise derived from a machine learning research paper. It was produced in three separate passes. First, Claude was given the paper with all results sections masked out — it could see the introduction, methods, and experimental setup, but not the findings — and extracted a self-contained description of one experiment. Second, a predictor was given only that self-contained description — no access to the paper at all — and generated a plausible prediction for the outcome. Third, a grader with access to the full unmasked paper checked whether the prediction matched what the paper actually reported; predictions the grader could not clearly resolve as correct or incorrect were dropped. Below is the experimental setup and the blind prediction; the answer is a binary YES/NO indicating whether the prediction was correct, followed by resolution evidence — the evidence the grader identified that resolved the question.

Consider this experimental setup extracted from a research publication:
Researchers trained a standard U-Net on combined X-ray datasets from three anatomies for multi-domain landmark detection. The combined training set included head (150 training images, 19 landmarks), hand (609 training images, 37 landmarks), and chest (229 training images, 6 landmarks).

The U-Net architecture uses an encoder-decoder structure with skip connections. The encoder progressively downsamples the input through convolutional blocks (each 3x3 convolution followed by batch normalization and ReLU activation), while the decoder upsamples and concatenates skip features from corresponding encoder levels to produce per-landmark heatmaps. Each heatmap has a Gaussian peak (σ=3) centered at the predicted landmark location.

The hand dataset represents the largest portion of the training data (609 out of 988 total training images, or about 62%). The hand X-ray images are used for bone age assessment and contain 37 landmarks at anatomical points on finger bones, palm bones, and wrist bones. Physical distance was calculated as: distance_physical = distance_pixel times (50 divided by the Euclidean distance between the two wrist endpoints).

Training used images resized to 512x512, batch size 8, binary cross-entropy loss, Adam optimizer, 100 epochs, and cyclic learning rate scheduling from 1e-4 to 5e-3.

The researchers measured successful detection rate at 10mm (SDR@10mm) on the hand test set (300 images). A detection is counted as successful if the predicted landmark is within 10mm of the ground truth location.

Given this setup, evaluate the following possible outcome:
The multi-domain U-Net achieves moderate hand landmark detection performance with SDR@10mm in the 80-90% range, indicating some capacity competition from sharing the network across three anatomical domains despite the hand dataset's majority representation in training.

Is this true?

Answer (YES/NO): NO